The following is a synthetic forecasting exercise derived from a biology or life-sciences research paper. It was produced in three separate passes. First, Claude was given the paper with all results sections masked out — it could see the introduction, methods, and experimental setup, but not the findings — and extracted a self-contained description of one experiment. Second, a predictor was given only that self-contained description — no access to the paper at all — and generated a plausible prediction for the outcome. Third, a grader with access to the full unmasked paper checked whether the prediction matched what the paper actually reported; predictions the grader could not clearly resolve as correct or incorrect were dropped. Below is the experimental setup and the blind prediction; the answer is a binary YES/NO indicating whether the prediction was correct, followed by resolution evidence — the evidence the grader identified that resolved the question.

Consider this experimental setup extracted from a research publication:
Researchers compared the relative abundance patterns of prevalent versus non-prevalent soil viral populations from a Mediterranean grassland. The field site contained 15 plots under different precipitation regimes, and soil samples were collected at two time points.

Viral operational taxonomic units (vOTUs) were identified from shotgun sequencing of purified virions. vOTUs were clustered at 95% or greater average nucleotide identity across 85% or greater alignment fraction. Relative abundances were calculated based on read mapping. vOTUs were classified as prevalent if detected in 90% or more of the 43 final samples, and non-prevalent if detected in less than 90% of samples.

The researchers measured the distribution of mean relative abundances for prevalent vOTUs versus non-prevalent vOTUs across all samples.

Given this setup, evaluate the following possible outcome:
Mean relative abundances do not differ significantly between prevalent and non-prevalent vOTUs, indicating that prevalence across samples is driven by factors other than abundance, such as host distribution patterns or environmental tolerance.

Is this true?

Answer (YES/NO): NO